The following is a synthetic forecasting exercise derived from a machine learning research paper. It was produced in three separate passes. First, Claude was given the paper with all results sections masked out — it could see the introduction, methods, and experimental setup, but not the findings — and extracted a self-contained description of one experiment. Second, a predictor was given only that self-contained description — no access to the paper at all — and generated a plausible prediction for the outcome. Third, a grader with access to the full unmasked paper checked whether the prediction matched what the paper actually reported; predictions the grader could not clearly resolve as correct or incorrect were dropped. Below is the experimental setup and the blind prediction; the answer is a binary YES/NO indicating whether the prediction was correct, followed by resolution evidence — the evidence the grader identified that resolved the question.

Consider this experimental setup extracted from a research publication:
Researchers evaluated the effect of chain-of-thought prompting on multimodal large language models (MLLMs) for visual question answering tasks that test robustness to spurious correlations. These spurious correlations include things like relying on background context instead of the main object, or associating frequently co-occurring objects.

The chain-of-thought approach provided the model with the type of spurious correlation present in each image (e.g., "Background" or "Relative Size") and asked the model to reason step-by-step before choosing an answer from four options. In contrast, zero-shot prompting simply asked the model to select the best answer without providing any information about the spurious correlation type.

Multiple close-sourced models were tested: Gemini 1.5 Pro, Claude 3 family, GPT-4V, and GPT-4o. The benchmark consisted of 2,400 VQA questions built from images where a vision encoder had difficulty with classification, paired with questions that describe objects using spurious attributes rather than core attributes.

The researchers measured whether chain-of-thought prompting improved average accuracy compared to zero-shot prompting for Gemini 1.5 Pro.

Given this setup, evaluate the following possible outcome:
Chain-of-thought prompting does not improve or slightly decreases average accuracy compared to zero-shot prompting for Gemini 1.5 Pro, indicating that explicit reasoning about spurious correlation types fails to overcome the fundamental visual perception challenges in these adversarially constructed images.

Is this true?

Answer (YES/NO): NO